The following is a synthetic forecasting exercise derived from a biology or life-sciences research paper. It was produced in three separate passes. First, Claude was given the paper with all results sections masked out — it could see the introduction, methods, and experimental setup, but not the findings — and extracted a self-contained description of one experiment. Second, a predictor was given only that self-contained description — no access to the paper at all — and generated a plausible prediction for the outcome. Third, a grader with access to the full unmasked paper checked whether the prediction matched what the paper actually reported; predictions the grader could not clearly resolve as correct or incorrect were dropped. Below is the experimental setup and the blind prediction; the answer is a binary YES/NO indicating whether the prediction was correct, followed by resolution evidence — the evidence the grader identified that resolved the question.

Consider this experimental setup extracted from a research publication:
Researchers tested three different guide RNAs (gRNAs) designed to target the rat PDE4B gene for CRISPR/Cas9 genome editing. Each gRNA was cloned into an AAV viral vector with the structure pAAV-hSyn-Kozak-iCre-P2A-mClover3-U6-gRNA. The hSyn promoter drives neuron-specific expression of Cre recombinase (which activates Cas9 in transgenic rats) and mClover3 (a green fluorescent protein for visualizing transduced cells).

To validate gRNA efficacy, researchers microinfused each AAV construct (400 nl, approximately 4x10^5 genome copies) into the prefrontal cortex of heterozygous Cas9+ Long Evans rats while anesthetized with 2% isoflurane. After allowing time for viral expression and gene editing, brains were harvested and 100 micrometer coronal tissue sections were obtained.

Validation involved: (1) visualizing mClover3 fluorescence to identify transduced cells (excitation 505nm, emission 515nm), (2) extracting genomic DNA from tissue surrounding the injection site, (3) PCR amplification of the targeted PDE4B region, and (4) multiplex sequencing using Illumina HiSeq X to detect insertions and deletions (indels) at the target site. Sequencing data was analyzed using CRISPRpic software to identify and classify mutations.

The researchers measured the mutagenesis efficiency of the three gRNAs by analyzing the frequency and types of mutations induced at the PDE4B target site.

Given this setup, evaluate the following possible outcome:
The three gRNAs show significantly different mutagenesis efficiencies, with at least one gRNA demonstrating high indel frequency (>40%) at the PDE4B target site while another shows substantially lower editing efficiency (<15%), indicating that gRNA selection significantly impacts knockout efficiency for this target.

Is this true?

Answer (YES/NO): NO